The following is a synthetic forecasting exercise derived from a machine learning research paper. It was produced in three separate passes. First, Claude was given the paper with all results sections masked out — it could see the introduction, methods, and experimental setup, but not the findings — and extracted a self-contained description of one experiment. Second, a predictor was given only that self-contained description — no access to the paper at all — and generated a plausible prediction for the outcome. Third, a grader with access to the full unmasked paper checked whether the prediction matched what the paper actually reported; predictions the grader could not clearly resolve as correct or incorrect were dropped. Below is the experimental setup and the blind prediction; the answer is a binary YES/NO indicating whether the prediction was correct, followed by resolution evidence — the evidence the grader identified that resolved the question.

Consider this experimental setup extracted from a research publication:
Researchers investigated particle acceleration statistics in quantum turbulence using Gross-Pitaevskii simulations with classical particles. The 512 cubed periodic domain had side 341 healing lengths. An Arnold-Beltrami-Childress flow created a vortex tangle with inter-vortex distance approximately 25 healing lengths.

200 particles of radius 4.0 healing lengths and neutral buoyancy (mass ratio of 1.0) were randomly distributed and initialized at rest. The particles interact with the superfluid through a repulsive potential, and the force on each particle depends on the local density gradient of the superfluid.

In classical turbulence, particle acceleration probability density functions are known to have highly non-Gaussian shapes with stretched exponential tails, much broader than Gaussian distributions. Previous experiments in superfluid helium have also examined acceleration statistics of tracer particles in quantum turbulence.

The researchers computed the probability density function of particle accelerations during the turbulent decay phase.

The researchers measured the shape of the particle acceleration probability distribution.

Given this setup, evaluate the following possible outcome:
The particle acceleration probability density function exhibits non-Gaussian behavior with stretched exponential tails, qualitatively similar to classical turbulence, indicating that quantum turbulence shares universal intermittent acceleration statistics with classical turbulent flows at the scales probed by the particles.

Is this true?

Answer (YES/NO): NO